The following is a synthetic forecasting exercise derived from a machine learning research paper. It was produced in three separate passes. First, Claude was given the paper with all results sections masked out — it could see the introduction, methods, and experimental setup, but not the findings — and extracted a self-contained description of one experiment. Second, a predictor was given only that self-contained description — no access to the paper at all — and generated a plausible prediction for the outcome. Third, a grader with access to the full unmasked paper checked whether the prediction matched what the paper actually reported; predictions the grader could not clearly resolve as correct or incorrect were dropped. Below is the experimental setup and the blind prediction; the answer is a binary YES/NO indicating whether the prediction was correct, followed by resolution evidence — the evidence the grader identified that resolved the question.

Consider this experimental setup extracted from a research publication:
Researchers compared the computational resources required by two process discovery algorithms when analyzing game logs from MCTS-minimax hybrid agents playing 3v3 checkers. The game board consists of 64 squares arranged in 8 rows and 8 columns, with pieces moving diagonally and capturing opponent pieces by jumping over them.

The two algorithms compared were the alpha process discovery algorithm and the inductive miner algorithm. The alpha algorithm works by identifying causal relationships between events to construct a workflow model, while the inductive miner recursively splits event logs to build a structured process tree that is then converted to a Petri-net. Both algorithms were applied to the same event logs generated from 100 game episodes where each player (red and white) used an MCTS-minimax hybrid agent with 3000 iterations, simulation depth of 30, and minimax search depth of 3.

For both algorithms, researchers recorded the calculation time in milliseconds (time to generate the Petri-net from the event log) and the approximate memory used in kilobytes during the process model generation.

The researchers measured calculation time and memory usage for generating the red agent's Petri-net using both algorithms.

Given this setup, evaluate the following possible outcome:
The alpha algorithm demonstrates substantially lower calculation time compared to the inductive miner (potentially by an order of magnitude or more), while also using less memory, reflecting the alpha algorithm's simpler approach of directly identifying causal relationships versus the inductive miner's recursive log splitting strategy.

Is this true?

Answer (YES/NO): YES